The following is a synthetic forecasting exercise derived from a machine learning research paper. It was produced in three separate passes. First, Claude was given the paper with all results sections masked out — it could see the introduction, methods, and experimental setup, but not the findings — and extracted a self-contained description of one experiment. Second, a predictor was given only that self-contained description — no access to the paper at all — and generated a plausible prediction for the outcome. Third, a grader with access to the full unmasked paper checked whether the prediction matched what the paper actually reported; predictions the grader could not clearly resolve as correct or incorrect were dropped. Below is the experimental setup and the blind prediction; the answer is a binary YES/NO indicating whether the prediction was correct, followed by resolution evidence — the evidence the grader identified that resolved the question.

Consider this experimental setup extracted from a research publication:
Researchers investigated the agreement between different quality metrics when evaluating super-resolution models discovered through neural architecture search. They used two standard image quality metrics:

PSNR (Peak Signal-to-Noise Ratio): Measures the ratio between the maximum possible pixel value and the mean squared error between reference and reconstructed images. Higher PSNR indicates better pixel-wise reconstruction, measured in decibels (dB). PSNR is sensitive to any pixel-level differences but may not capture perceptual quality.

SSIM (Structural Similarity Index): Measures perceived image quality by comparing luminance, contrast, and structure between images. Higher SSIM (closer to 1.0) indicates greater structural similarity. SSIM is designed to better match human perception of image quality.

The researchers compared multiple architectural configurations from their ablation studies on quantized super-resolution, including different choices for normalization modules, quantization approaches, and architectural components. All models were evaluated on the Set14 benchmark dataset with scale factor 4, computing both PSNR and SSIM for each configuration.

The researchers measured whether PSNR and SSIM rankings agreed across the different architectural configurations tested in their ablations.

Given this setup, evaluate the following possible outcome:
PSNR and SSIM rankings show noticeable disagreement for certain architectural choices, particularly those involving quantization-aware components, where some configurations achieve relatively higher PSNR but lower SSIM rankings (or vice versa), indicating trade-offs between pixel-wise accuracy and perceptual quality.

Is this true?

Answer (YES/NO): NO